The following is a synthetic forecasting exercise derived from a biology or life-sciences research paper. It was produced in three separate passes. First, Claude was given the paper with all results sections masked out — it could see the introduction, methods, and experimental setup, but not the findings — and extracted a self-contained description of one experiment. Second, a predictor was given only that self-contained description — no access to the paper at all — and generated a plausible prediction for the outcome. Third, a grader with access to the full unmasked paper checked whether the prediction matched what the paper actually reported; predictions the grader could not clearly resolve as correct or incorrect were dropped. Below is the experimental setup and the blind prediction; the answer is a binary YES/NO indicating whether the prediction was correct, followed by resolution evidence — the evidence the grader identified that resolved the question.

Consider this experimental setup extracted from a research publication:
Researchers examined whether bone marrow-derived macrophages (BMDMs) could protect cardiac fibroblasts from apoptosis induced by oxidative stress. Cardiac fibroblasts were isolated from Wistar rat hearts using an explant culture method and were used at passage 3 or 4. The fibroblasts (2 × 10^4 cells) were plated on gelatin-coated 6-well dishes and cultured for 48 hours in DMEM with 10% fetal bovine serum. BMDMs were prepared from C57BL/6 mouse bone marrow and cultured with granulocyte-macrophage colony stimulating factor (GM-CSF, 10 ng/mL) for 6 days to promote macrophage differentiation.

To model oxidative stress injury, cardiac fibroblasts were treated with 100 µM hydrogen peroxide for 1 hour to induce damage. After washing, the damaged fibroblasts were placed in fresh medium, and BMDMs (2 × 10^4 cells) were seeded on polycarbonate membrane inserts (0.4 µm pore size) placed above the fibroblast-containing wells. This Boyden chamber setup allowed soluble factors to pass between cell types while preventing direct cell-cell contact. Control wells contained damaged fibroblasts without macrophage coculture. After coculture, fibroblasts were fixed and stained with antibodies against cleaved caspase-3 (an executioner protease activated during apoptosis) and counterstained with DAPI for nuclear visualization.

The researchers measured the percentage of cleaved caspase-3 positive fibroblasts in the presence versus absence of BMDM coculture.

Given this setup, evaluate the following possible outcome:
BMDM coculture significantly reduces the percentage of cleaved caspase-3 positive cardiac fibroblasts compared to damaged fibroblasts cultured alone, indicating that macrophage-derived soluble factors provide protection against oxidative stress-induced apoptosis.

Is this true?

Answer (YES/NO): YES